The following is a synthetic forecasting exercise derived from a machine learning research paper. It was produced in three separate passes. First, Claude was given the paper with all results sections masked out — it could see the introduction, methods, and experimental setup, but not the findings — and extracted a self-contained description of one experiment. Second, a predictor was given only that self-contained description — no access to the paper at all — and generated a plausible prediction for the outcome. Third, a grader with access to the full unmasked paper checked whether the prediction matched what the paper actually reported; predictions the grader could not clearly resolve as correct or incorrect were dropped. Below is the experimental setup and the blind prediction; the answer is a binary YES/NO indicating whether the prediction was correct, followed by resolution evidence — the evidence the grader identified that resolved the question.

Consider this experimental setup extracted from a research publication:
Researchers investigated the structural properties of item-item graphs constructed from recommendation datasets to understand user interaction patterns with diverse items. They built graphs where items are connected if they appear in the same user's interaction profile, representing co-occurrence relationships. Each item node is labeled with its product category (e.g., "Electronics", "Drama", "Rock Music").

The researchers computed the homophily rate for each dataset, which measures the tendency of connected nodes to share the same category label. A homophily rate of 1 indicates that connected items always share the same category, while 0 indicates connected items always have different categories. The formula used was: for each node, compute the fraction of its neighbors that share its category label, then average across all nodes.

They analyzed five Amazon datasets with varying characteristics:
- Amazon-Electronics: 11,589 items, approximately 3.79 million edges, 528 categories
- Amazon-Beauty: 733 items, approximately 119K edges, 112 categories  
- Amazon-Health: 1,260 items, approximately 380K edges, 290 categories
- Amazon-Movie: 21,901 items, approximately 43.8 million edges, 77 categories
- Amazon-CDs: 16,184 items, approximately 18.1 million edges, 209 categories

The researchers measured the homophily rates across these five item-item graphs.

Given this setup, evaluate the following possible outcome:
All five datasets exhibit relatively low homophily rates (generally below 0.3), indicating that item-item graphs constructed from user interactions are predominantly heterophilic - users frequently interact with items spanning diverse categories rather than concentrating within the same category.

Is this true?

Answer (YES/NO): NO